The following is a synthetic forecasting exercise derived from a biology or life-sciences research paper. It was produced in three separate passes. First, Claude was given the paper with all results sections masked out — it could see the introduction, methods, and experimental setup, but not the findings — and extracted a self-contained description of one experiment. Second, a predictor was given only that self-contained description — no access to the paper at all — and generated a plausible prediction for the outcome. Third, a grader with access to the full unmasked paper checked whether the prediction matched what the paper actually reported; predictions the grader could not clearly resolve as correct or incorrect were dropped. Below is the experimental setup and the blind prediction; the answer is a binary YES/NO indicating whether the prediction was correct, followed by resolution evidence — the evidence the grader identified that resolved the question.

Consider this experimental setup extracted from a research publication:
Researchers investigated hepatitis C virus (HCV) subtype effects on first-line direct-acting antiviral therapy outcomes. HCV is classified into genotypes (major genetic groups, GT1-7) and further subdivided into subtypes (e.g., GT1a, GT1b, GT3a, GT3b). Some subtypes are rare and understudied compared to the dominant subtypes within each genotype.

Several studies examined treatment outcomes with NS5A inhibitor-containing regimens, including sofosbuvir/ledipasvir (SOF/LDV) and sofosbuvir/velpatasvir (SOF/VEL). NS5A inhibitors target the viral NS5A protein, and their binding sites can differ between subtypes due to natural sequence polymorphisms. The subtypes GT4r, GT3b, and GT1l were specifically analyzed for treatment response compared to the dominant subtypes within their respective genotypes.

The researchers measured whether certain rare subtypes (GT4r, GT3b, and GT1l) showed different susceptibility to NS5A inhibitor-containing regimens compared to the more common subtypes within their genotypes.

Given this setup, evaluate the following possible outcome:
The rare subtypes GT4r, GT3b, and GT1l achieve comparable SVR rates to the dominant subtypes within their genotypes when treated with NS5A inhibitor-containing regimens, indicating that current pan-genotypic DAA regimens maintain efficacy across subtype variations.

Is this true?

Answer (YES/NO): NO